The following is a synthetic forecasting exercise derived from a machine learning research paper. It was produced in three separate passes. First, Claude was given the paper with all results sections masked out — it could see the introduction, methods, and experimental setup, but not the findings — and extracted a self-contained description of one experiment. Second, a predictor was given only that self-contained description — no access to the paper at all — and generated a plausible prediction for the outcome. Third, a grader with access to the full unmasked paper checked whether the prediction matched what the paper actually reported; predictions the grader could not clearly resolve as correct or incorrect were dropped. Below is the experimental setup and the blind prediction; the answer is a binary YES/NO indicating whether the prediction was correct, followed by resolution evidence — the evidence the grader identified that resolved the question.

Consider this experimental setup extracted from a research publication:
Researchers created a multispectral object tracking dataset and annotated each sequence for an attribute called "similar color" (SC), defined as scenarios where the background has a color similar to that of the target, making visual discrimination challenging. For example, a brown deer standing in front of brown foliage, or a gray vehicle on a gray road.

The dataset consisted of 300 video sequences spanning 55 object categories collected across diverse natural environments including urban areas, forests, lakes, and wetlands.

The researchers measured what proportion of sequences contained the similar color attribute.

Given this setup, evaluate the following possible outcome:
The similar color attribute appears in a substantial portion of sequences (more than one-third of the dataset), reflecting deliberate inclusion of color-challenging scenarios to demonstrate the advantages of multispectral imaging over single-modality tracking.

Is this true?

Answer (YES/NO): NO